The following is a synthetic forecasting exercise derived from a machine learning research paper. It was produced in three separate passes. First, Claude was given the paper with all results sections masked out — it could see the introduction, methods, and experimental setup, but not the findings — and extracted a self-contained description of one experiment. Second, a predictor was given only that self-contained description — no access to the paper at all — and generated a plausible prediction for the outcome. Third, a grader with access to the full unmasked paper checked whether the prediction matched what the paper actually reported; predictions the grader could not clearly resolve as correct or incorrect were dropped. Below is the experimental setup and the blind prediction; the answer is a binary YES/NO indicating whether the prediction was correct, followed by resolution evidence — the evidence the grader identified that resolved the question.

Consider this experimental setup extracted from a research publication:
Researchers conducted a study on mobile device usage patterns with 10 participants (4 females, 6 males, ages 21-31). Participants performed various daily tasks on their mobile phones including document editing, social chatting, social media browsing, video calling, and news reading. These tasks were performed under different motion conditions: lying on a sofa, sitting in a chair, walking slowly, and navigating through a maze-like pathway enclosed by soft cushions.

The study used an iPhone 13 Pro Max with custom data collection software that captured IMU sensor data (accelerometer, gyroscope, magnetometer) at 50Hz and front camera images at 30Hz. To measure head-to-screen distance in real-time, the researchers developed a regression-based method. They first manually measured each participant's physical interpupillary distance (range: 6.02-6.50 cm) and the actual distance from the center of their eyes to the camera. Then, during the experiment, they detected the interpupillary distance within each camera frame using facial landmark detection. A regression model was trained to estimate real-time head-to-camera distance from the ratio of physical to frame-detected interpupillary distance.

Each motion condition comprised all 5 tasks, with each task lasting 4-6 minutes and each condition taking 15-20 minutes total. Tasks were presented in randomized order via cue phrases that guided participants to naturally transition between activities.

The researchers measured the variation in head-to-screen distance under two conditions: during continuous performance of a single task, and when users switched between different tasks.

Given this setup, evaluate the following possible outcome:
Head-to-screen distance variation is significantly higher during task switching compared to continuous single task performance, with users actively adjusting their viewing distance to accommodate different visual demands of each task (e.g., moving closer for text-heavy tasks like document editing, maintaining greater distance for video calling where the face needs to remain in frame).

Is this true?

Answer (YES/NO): NO